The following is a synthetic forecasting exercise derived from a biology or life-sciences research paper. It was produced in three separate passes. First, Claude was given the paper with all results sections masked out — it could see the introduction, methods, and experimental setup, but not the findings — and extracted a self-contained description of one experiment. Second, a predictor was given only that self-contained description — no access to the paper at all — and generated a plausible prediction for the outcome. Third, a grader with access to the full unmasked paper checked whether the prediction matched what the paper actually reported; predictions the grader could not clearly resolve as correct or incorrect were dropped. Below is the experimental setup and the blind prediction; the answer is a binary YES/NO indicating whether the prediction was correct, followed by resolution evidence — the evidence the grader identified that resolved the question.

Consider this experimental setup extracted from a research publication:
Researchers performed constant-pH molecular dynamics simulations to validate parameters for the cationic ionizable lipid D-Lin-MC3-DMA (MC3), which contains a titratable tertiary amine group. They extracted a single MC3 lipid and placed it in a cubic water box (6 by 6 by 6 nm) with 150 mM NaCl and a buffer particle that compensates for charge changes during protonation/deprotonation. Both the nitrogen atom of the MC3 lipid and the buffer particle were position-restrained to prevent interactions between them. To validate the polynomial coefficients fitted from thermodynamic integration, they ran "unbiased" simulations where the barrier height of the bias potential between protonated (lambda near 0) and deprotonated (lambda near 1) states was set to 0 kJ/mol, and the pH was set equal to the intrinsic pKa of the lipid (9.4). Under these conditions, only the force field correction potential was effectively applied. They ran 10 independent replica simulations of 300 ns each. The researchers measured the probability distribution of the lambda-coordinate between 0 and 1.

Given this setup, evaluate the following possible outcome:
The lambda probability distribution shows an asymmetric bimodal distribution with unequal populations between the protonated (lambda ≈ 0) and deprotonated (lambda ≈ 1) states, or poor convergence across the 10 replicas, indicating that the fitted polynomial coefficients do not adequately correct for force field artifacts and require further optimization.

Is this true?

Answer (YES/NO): NO